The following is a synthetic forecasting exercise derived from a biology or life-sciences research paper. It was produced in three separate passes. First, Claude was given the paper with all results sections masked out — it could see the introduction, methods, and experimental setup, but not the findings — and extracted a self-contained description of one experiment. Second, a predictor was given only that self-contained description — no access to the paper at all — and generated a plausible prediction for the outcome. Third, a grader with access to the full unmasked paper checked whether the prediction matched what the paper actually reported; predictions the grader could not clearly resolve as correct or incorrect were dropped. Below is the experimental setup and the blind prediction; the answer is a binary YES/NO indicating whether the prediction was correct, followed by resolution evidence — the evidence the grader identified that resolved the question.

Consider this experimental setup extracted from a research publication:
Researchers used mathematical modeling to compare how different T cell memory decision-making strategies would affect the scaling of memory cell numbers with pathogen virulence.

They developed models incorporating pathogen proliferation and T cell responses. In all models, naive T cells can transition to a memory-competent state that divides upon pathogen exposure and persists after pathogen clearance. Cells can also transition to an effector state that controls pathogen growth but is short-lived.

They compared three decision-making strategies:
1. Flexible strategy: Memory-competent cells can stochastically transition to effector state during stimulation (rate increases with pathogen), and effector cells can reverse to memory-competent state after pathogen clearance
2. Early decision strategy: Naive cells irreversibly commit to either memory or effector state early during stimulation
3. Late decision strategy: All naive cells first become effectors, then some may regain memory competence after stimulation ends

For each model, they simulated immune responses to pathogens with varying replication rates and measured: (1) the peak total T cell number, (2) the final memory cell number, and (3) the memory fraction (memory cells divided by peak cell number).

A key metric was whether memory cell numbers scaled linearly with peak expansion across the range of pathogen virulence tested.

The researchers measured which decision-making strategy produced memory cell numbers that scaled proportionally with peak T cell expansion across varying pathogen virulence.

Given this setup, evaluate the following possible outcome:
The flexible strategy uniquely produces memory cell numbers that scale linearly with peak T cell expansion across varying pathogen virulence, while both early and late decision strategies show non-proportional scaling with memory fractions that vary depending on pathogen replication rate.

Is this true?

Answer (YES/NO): YES